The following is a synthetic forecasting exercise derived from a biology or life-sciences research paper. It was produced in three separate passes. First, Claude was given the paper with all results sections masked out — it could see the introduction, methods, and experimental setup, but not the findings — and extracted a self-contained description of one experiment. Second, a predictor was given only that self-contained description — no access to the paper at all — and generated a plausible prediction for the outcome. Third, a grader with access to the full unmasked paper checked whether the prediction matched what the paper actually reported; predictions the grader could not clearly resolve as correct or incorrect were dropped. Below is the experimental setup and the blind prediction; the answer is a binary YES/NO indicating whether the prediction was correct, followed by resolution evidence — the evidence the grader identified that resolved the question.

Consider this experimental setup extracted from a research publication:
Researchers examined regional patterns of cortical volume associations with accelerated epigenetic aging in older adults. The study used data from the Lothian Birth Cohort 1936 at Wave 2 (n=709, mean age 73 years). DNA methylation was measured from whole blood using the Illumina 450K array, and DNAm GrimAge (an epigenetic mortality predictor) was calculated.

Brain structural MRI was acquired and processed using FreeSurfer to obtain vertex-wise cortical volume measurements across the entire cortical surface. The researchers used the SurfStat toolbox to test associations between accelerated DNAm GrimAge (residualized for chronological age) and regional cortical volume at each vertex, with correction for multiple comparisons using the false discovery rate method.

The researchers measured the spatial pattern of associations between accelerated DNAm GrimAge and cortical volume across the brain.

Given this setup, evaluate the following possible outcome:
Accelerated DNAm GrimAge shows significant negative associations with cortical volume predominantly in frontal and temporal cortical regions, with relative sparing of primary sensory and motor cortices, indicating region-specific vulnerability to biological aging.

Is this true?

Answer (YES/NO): NO